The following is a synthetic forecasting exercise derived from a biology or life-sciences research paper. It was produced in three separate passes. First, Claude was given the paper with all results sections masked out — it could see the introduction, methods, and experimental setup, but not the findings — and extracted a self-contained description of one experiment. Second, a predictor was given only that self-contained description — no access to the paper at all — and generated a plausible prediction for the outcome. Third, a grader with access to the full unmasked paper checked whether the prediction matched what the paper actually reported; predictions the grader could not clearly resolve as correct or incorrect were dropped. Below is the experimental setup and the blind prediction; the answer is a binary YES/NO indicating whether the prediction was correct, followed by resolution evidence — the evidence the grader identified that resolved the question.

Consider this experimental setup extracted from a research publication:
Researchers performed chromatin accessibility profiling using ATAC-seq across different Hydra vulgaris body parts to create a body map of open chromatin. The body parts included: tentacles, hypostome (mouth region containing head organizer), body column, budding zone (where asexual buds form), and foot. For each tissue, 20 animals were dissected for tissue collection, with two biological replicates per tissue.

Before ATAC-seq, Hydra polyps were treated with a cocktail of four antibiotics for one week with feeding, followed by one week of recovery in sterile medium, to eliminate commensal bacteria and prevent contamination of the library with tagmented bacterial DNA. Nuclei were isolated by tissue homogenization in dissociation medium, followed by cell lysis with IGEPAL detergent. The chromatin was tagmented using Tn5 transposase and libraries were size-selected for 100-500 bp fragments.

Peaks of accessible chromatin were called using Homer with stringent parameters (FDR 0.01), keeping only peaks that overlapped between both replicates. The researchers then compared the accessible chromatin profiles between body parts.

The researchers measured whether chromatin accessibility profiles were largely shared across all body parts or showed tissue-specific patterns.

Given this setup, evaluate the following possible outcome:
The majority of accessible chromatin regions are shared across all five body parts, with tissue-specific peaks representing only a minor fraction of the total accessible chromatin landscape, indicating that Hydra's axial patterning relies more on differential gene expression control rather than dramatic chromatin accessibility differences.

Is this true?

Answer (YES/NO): YES